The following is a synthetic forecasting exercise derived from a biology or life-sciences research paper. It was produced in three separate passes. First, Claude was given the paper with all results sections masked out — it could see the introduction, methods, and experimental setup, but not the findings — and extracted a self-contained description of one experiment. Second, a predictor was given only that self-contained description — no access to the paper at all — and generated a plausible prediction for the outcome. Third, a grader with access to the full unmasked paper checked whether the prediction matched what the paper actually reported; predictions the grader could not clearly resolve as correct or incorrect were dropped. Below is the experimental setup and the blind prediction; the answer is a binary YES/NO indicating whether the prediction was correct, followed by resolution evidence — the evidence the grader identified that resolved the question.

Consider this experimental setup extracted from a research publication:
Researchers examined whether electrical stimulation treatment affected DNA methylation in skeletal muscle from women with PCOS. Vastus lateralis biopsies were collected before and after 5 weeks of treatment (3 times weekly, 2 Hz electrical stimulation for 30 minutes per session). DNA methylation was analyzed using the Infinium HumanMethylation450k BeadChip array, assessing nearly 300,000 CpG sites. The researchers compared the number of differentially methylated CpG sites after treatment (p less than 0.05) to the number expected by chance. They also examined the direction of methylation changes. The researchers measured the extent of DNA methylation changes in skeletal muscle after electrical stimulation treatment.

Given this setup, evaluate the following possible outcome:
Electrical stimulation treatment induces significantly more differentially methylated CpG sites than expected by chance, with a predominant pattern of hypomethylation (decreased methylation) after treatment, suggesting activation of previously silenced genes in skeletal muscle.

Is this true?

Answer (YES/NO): YES